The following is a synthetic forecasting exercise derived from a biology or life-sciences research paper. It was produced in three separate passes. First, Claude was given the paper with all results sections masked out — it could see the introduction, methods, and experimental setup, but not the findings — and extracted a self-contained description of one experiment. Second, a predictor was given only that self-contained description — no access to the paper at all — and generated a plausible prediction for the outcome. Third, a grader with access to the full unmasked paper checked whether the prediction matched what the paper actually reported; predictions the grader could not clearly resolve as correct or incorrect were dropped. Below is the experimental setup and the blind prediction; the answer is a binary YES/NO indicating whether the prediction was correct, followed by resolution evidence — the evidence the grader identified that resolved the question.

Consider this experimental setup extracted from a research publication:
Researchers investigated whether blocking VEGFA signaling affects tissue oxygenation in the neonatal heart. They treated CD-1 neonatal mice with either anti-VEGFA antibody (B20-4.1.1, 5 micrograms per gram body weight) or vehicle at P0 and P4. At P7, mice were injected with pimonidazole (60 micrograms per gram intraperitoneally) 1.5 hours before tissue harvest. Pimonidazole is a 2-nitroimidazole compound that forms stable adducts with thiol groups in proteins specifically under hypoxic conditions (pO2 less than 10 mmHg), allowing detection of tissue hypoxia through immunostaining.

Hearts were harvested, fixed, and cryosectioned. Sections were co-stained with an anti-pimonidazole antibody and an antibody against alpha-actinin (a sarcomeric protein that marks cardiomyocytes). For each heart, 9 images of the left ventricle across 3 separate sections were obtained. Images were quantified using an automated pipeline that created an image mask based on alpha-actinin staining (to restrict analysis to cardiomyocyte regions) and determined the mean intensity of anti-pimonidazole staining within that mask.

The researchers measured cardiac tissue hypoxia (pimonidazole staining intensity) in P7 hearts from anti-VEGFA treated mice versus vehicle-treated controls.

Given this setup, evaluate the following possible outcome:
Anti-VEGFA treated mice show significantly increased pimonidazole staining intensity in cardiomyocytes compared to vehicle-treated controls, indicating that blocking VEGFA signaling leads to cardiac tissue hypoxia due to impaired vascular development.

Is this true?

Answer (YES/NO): YES